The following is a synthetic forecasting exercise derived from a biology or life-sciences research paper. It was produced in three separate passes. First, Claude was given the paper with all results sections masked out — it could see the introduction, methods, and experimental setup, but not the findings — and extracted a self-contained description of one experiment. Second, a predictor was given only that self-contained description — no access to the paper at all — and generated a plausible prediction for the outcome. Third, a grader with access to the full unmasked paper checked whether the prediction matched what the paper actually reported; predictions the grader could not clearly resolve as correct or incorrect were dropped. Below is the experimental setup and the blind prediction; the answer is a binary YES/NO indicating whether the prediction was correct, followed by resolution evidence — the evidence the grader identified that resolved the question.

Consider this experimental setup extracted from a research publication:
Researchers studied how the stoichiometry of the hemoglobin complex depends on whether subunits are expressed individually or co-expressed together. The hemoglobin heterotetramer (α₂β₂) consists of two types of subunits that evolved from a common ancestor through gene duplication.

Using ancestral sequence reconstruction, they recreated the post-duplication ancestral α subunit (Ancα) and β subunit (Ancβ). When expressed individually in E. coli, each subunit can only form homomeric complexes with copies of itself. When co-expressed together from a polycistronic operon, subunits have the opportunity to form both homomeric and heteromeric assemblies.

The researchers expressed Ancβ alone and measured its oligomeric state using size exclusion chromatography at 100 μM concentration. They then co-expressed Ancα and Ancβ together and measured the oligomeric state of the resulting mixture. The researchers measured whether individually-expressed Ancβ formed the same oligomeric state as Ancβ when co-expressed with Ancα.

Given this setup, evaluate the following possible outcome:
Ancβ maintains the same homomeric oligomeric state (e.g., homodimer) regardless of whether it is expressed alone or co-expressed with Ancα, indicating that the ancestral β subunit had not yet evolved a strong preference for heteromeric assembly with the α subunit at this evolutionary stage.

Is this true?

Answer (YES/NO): NO